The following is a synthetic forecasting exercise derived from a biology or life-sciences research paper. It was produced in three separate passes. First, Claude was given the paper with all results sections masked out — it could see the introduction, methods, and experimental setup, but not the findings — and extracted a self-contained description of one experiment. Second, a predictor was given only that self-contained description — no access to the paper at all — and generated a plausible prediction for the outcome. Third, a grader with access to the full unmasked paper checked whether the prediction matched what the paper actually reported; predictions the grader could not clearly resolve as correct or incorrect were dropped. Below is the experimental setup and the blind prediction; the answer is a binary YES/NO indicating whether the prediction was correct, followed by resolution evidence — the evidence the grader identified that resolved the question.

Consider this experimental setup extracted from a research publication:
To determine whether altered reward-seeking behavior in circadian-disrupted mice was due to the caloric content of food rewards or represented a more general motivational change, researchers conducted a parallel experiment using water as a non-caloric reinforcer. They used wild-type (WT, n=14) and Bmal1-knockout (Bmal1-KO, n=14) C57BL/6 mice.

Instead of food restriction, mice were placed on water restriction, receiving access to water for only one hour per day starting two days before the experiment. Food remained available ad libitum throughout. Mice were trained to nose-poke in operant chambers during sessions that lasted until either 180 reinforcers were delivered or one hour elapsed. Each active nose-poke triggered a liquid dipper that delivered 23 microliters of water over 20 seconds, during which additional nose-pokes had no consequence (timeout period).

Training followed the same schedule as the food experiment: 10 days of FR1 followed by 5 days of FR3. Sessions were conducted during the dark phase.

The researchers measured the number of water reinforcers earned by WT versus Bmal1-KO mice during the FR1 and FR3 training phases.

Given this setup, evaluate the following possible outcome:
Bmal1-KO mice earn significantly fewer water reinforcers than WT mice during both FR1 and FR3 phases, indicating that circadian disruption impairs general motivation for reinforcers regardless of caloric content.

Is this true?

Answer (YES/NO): NO